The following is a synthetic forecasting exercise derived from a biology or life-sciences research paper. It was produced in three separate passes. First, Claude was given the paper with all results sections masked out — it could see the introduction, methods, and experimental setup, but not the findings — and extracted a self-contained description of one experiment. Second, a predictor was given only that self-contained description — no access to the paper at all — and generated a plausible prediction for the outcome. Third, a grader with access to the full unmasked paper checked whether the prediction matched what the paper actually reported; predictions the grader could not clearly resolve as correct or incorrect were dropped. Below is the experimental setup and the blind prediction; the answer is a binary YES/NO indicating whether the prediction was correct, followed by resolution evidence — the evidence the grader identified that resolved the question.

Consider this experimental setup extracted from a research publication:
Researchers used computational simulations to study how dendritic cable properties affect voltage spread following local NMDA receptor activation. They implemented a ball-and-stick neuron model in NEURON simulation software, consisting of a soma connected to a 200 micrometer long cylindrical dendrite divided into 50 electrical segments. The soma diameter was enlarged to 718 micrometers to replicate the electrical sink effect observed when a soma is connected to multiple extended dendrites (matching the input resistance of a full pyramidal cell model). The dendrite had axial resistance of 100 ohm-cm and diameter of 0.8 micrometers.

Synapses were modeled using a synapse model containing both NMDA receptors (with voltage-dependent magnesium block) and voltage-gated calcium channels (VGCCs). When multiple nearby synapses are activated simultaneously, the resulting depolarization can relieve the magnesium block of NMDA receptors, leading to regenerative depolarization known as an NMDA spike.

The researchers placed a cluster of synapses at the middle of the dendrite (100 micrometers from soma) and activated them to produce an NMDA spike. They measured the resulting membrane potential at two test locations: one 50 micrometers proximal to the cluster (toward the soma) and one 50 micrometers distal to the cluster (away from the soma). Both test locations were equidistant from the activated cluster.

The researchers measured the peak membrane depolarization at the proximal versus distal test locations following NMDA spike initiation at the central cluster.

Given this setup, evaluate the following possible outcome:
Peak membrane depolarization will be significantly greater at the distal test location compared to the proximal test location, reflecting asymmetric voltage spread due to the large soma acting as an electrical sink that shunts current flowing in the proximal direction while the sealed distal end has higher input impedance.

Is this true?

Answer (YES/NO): YES